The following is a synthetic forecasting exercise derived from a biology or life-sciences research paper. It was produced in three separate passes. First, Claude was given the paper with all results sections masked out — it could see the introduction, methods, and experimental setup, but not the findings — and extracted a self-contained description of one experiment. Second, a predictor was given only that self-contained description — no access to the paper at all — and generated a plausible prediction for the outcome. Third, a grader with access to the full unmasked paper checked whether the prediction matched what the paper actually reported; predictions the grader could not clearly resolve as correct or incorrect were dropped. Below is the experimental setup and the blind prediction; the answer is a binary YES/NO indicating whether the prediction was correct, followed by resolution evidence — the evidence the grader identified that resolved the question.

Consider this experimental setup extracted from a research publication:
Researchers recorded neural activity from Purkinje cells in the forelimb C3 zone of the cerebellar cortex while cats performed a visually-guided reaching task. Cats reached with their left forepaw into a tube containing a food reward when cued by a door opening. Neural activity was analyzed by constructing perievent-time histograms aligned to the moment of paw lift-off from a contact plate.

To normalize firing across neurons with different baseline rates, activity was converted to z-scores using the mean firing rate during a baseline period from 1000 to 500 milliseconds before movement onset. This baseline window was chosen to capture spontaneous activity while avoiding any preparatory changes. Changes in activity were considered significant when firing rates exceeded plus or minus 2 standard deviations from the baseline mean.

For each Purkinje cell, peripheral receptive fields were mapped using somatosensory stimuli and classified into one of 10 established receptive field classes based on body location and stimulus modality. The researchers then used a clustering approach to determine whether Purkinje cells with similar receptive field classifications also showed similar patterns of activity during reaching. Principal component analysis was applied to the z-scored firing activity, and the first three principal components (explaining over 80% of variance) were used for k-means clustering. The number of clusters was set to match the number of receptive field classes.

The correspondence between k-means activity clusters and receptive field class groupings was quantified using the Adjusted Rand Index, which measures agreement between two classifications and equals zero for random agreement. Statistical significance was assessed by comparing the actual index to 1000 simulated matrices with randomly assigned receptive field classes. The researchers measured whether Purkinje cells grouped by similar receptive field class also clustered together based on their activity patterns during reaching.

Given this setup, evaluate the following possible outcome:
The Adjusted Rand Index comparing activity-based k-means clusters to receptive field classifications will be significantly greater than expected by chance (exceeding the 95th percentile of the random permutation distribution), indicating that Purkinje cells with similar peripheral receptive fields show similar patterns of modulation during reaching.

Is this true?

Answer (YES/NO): YES